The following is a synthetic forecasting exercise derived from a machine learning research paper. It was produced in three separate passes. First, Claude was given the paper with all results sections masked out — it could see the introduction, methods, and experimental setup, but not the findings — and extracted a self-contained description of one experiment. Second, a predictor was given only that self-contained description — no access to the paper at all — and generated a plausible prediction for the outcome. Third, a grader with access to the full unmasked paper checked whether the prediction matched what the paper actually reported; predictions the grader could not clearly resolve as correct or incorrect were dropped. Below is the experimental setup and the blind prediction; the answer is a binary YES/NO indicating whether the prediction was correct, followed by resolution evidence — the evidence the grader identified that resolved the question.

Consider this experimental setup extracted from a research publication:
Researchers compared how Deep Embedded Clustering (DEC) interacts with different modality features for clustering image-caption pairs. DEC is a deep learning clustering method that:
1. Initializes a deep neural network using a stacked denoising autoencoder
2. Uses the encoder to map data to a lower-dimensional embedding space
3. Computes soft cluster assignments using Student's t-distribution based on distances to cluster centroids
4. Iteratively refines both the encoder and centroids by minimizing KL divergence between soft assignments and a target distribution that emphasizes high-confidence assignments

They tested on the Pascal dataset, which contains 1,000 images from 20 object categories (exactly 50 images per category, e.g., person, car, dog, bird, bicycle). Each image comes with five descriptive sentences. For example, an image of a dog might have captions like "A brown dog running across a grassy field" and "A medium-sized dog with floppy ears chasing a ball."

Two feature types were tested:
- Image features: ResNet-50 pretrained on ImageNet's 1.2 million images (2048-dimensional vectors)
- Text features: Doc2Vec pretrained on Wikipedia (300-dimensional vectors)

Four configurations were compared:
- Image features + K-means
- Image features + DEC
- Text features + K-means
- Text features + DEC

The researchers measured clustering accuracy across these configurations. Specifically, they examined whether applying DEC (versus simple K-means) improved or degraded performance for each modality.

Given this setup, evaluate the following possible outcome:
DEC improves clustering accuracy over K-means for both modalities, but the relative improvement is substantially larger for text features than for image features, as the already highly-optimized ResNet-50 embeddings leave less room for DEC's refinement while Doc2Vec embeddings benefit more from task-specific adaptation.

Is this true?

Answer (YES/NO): NO